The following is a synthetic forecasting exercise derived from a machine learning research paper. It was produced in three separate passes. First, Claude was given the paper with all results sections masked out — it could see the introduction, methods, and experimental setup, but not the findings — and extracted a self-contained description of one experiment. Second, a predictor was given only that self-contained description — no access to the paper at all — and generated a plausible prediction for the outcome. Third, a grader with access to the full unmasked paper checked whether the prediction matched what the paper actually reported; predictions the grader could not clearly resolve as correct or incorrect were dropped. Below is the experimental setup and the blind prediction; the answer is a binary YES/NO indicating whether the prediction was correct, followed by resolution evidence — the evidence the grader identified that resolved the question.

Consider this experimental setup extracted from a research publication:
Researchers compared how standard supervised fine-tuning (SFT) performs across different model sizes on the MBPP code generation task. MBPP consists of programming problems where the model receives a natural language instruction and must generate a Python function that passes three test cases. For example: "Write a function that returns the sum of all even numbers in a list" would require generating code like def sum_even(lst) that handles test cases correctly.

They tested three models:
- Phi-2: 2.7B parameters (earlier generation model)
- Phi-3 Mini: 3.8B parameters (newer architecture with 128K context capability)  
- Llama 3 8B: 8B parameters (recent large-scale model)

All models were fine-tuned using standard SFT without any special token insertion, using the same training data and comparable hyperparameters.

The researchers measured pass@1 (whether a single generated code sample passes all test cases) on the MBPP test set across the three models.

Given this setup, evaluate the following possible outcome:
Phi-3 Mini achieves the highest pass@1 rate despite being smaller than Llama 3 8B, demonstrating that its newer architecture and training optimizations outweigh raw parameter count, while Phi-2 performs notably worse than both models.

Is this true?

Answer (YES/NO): NO